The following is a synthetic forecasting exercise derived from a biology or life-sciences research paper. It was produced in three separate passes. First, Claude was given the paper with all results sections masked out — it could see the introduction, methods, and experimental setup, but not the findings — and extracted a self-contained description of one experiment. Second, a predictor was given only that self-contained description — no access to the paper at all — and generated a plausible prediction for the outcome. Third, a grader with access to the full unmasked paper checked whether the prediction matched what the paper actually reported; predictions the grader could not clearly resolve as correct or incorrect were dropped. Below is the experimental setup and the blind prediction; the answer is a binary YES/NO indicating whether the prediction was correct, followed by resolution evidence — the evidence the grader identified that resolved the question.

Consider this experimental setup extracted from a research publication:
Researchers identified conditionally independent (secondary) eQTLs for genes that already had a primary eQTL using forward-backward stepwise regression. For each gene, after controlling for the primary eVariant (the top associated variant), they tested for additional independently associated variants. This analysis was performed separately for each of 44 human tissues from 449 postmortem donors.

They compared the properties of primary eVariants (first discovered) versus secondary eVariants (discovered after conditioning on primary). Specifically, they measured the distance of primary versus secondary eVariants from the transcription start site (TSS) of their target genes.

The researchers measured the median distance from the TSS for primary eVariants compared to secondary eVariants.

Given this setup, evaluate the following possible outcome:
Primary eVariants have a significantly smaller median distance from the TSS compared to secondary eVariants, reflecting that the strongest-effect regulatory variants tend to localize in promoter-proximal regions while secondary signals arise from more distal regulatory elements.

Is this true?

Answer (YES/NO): YES